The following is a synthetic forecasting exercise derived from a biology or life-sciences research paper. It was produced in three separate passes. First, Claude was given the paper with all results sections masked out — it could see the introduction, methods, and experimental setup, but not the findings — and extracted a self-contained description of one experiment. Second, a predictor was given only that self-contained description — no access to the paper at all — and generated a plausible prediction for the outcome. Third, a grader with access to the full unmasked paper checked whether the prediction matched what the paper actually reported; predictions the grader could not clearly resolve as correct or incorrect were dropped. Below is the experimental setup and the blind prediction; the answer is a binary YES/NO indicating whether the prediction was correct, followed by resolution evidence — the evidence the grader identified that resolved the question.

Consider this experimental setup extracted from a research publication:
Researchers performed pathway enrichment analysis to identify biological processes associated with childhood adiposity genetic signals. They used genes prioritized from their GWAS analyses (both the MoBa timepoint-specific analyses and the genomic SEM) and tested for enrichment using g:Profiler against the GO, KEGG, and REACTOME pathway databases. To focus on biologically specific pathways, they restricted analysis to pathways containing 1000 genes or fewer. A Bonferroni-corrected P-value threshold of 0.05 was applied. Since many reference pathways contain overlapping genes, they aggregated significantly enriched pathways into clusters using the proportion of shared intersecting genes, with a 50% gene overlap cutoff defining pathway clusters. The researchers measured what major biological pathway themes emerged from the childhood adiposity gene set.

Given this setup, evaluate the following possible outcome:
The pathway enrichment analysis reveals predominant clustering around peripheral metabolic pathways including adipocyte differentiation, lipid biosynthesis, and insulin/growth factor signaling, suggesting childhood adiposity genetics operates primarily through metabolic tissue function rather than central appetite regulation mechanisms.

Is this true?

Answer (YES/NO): NO